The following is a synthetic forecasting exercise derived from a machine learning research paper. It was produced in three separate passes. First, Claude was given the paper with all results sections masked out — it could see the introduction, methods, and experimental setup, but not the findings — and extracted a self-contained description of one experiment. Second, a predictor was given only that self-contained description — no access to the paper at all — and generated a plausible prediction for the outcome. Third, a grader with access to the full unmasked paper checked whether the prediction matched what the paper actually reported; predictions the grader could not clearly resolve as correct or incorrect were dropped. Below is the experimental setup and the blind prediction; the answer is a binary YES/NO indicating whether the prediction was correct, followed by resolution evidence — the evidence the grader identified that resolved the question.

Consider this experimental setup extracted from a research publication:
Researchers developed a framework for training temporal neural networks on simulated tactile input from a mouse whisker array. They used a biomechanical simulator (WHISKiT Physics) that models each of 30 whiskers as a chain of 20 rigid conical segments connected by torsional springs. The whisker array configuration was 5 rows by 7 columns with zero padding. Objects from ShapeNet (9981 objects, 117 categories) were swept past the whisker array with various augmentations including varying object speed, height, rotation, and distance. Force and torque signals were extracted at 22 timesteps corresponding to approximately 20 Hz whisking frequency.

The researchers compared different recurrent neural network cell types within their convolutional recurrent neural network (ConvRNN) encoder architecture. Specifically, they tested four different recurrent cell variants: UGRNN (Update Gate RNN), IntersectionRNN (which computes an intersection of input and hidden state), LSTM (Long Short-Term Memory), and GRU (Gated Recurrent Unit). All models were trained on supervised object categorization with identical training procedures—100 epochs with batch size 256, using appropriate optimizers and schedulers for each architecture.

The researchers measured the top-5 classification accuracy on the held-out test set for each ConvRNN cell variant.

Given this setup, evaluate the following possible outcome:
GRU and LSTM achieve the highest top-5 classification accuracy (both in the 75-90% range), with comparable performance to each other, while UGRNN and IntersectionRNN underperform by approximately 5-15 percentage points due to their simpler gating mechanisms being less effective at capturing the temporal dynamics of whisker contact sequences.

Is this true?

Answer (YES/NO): NO